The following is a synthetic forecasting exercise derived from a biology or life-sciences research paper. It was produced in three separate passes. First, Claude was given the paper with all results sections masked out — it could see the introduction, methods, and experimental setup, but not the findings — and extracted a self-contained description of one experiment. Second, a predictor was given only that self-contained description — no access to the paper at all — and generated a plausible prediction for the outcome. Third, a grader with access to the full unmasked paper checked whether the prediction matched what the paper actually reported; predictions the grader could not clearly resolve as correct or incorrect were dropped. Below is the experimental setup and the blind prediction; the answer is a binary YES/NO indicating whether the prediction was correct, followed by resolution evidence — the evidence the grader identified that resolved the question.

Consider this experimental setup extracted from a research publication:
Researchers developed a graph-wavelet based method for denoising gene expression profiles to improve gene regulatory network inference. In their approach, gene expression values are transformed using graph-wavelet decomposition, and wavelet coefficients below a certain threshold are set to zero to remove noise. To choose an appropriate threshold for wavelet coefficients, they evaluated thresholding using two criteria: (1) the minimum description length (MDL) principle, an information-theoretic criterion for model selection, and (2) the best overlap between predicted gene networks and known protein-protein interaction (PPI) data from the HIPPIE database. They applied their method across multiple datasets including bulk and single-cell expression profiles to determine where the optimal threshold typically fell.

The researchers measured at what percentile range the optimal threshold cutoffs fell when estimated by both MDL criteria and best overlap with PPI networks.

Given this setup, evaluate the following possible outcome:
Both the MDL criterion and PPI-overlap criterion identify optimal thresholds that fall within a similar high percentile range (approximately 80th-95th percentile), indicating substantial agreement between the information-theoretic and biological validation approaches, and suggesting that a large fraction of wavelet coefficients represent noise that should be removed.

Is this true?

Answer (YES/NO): NO